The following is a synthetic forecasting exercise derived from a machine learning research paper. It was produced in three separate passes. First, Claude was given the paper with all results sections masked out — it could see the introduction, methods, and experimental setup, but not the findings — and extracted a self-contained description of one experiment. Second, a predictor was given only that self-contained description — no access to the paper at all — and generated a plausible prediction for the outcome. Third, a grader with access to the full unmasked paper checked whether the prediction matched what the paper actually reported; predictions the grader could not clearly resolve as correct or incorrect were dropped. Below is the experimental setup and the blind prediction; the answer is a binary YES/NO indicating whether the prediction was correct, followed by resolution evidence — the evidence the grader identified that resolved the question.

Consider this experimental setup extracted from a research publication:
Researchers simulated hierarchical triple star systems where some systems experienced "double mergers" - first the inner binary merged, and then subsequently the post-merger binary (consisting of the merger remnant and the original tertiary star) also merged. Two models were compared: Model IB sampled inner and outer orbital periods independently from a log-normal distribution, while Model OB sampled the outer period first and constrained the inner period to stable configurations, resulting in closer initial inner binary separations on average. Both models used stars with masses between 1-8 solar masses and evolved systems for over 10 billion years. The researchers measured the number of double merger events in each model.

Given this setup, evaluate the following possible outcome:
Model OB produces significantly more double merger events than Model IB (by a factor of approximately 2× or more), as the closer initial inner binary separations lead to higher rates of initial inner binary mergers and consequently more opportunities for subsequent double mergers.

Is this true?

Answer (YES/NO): NO